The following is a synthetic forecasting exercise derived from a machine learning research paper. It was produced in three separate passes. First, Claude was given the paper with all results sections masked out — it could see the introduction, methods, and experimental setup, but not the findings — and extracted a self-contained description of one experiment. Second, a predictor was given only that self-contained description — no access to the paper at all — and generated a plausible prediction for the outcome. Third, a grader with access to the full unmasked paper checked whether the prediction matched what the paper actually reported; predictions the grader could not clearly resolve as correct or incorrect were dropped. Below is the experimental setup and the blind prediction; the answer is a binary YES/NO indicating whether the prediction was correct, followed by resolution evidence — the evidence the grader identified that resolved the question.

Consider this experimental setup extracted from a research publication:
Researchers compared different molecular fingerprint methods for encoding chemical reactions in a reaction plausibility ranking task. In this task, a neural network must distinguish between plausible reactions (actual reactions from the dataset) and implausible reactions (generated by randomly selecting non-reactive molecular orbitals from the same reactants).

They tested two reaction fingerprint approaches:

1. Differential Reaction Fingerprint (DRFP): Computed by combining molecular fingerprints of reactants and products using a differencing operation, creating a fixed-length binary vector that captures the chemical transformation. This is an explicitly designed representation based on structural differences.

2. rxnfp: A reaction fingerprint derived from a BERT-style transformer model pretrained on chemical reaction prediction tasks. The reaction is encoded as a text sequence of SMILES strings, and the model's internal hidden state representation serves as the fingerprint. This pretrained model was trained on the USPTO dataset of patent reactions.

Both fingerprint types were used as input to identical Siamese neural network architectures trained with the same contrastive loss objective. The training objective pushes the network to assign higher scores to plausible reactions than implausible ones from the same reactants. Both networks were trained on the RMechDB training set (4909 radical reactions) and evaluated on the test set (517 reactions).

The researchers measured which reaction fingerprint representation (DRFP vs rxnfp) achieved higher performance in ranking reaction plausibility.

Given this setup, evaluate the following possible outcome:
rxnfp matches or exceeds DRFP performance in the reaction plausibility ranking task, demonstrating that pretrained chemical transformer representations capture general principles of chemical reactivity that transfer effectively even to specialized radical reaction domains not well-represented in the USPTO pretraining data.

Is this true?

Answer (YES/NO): NO